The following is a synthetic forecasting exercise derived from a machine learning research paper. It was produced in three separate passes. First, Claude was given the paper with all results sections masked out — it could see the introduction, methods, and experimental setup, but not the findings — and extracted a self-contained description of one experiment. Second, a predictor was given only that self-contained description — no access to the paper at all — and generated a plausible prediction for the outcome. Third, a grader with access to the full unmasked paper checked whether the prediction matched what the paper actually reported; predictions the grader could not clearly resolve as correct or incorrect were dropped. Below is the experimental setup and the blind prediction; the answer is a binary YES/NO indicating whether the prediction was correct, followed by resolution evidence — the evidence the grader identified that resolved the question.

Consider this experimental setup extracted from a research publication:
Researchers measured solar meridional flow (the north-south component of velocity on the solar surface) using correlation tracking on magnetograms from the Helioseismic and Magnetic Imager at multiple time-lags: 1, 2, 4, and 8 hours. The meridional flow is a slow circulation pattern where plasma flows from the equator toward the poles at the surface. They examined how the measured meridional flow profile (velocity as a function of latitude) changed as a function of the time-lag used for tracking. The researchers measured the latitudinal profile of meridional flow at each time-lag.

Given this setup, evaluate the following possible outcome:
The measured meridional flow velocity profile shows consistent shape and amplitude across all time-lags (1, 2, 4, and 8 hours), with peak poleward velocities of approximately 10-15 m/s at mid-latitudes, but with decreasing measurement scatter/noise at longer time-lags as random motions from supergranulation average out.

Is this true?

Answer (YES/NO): NO